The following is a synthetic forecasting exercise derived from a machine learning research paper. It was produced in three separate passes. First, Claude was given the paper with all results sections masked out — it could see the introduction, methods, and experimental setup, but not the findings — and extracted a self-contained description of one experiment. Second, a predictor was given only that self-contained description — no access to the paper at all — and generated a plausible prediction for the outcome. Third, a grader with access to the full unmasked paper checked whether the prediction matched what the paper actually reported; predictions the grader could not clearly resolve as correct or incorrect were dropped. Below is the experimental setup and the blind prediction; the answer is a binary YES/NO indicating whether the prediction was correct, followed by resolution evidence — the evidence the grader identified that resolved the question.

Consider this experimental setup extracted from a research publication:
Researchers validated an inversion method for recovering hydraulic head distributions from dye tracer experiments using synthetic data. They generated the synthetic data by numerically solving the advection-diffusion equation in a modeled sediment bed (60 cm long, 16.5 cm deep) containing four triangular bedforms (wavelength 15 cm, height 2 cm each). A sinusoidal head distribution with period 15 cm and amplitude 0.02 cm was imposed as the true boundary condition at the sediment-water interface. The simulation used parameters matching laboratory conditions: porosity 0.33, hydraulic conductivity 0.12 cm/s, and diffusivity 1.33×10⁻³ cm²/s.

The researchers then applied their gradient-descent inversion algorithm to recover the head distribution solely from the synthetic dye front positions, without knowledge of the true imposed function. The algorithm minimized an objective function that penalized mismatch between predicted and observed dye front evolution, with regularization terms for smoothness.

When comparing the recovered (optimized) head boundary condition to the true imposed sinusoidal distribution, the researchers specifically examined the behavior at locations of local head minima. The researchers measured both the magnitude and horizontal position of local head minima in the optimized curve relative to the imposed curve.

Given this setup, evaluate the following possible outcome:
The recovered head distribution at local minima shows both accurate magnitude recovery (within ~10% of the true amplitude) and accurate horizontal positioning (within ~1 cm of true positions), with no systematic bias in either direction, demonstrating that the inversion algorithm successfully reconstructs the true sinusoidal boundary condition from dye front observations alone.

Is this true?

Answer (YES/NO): NO